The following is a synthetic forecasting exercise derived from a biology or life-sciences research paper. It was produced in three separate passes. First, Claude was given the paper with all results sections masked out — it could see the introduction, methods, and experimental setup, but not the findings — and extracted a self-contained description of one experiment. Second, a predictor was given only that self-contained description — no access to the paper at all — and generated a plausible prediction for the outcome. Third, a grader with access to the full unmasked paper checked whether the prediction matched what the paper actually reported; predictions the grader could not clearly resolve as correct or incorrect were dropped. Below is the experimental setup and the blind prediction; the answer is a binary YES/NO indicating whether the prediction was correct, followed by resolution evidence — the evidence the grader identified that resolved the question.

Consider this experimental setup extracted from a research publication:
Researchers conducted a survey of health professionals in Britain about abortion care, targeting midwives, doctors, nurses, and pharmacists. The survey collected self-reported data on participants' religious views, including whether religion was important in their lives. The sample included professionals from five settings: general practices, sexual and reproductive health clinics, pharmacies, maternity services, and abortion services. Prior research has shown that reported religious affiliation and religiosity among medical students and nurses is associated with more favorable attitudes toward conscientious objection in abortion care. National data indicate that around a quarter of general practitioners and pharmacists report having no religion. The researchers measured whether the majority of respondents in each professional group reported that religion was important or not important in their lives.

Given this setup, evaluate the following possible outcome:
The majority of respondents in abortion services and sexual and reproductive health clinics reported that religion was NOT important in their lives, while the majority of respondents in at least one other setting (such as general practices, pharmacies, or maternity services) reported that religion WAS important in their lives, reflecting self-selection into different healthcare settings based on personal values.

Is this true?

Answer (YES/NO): YES